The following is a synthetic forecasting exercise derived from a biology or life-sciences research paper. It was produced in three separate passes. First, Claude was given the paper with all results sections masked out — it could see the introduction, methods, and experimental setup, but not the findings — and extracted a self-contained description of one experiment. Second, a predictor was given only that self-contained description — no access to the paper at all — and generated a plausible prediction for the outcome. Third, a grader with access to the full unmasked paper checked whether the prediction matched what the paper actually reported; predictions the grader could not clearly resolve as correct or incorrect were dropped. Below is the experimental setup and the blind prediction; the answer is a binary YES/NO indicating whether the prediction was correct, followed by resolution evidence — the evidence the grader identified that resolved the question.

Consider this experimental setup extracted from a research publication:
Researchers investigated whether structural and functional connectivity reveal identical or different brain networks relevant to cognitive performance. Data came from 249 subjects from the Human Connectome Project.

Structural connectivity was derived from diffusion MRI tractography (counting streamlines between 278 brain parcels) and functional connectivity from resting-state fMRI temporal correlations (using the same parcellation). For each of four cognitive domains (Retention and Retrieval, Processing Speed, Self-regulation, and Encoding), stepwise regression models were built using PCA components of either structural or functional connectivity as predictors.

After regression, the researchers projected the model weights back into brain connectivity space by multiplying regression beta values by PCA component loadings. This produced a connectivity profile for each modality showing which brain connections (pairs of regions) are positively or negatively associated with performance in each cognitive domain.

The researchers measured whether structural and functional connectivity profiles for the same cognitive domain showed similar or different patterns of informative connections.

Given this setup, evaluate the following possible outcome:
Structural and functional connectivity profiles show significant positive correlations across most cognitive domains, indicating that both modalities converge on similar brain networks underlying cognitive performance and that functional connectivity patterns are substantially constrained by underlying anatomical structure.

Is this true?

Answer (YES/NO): NO